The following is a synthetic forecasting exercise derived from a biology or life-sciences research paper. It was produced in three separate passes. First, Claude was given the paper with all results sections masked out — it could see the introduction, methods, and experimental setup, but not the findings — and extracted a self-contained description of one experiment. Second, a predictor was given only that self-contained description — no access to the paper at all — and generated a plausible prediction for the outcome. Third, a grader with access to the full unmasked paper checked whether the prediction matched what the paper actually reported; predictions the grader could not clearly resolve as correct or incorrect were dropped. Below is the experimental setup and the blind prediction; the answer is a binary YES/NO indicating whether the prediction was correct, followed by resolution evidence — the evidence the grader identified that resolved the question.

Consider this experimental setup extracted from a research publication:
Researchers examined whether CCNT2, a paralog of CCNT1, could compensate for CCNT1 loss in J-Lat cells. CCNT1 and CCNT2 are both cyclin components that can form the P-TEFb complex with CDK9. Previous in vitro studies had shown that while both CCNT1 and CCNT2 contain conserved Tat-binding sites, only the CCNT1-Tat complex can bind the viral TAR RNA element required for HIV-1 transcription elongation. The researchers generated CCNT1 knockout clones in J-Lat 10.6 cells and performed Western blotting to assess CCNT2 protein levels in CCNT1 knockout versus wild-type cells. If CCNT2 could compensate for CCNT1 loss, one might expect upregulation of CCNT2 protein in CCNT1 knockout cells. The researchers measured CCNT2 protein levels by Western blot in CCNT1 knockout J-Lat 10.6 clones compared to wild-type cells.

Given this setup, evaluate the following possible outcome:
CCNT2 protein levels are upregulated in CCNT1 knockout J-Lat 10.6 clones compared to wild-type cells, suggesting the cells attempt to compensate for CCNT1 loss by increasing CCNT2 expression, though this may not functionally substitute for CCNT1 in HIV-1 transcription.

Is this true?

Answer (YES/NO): NO